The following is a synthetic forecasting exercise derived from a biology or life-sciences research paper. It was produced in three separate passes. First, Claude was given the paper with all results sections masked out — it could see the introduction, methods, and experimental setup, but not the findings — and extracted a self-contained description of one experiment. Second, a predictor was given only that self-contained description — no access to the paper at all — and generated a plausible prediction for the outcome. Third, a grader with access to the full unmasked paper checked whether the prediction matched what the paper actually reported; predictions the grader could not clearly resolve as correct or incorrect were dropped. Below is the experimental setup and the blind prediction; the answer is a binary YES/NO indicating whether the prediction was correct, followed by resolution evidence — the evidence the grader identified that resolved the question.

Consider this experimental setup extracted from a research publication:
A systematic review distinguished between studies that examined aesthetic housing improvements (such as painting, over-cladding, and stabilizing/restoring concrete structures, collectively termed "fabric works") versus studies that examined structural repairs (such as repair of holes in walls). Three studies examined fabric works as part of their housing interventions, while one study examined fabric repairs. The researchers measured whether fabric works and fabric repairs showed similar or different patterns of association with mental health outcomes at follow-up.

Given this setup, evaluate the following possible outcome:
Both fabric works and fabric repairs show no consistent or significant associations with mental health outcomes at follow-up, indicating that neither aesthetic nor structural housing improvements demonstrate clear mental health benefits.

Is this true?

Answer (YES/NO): NO